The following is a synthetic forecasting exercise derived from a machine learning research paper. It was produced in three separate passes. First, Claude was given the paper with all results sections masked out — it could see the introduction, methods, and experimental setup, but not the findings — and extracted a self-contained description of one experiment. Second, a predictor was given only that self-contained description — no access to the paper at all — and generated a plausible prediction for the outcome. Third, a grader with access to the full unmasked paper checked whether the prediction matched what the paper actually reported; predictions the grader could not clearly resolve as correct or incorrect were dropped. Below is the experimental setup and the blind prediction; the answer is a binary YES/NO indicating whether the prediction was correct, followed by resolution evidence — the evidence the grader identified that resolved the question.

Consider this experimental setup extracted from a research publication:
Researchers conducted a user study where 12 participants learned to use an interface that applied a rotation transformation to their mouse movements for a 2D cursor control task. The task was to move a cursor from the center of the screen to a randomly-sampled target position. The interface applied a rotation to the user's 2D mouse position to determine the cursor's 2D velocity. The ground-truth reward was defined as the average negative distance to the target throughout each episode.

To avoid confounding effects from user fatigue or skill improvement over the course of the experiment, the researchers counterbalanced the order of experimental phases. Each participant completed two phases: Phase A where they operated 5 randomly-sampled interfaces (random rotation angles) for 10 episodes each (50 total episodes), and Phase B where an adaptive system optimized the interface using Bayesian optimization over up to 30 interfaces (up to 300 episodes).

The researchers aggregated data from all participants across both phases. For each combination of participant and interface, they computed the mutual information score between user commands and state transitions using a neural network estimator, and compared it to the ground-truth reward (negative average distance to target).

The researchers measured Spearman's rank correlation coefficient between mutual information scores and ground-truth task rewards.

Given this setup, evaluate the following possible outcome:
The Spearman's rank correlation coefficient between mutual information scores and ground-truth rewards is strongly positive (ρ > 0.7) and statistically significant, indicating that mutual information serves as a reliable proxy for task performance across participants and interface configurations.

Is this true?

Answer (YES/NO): YES